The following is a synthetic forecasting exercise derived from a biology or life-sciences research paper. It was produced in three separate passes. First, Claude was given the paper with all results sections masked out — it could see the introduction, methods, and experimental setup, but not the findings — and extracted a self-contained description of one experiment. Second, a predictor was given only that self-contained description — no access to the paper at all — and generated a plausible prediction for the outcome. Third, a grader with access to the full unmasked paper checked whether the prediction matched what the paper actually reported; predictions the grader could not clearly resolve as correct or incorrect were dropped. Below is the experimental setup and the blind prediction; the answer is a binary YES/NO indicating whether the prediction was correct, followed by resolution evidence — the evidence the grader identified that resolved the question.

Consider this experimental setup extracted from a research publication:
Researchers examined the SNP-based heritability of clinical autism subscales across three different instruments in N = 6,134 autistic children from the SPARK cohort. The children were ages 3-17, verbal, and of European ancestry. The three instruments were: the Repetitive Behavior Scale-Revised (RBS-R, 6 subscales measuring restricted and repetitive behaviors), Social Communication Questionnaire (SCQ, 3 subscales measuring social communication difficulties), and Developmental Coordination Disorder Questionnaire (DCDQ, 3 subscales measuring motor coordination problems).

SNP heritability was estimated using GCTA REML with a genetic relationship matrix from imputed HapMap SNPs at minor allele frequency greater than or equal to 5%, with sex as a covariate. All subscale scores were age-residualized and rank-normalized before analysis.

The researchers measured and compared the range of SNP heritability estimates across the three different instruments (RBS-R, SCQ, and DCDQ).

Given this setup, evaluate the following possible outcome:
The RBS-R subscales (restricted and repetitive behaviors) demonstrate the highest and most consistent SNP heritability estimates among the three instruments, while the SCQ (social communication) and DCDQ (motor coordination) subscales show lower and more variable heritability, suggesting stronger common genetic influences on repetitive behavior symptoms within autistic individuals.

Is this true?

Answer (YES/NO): YES